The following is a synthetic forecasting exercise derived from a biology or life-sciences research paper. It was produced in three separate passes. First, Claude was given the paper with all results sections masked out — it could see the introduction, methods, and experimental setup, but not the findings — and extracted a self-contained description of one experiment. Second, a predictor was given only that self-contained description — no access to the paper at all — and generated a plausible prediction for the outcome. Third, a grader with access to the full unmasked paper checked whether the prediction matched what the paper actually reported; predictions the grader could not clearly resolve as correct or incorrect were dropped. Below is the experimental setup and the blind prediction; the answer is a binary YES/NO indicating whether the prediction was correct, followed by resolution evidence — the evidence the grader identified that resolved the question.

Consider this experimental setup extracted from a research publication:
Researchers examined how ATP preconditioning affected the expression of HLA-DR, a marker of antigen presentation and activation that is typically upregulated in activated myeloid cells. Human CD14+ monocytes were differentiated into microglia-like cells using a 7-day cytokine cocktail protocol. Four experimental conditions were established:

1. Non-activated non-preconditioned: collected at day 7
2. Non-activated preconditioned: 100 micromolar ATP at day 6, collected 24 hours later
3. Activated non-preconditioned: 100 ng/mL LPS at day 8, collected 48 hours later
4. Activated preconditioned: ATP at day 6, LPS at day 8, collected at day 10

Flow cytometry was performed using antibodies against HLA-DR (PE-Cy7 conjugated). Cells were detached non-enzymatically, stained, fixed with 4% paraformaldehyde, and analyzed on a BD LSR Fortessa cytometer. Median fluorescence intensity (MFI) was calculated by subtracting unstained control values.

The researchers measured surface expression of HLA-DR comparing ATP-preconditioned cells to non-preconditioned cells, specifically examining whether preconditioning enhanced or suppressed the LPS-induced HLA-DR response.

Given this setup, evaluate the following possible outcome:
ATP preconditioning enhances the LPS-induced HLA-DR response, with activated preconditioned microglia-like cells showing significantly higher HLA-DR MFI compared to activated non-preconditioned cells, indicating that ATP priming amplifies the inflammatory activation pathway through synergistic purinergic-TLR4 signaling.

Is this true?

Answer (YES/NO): YES